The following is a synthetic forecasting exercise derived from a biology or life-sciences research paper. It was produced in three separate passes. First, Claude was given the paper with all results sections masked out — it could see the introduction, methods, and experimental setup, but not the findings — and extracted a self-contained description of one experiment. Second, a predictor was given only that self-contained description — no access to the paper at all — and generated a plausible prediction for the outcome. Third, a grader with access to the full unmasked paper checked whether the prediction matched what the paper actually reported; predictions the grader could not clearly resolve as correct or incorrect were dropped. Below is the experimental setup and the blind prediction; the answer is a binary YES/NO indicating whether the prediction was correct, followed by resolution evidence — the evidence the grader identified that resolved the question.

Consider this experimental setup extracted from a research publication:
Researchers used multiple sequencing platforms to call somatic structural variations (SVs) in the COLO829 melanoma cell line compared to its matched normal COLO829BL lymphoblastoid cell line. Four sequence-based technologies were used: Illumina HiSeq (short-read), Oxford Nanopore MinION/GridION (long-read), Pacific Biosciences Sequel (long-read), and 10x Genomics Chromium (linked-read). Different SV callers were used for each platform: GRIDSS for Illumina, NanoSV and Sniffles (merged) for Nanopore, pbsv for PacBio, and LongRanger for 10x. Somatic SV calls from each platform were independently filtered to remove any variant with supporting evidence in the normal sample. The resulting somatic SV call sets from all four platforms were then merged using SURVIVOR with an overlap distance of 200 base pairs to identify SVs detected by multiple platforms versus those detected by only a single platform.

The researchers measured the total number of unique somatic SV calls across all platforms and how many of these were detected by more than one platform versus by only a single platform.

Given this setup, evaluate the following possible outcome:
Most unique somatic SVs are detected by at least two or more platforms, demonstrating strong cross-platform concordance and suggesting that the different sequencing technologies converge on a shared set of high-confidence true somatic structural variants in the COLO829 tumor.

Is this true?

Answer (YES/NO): NO